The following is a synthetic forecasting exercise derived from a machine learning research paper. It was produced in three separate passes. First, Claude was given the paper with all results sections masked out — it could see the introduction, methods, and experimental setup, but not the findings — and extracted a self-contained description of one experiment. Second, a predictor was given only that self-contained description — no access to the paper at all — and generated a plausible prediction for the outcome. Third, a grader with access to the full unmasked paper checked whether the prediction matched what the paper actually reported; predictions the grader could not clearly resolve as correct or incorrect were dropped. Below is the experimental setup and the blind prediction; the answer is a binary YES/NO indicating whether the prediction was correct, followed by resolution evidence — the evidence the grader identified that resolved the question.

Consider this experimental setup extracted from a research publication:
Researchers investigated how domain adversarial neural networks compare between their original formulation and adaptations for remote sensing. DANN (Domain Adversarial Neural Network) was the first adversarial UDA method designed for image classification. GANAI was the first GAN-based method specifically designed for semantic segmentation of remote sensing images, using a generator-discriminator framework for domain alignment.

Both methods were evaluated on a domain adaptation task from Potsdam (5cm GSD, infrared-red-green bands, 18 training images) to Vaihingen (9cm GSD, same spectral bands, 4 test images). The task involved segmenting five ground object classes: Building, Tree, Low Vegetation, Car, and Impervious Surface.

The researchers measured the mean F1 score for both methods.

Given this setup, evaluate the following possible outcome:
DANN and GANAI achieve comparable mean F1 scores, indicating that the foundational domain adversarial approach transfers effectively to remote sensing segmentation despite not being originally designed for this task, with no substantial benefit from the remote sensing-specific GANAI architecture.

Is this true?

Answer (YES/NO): NO